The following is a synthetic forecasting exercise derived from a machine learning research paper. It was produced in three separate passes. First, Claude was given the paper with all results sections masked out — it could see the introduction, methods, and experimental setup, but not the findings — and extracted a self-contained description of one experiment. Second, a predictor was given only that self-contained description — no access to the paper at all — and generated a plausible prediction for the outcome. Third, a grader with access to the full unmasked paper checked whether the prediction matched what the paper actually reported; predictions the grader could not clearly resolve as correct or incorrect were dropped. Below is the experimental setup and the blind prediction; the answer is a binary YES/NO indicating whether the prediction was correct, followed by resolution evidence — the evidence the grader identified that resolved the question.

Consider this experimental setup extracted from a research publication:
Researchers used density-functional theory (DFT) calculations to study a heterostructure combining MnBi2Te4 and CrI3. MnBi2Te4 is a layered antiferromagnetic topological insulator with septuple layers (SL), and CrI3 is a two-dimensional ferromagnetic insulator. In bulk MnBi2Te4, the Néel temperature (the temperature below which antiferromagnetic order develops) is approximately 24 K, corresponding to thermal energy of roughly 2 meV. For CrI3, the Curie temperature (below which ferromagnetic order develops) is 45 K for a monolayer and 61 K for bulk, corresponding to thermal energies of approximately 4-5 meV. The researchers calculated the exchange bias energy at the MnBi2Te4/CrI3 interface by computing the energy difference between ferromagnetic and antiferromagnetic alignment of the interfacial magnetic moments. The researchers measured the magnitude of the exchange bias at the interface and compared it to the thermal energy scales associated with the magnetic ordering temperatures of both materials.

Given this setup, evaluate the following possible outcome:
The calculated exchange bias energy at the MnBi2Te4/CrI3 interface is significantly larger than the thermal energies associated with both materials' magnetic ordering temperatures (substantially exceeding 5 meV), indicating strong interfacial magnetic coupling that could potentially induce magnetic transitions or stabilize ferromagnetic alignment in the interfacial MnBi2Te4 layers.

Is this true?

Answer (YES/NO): YES